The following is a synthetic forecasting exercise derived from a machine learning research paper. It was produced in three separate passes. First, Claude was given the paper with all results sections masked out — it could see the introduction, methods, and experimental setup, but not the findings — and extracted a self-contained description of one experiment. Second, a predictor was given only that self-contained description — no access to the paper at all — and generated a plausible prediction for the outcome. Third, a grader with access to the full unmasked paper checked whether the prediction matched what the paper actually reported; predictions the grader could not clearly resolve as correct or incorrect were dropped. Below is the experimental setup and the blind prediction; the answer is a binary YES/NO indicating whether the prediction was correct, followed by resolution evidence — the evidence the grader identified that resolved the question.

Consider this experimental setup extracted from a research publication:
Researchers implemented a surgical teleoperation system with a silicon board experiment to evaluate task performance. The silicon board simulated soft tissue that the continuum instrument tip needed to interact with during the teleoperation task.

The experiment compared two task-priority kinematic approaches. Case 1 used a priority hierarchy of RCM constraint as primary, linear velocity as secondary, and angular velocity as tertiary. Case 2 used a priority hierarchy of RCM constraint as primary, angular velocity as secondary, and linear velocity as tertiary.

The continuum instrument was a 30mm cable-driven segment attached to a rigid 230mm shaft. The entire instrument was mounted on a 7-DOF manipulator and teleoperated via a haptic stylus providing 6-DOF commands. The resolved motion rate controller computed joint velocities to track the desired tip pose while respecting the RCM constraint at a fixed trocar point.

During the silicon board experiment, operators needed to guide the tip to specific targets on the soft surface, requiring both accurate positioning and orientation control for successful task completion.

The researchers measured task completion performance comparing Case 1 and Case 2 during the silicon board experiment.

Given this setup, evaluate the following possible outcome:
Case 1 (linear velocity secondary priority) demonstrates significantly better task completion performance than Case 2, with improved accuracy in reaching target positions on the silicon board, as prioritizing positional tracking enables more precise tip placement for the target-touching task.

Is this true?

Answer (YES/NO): NO